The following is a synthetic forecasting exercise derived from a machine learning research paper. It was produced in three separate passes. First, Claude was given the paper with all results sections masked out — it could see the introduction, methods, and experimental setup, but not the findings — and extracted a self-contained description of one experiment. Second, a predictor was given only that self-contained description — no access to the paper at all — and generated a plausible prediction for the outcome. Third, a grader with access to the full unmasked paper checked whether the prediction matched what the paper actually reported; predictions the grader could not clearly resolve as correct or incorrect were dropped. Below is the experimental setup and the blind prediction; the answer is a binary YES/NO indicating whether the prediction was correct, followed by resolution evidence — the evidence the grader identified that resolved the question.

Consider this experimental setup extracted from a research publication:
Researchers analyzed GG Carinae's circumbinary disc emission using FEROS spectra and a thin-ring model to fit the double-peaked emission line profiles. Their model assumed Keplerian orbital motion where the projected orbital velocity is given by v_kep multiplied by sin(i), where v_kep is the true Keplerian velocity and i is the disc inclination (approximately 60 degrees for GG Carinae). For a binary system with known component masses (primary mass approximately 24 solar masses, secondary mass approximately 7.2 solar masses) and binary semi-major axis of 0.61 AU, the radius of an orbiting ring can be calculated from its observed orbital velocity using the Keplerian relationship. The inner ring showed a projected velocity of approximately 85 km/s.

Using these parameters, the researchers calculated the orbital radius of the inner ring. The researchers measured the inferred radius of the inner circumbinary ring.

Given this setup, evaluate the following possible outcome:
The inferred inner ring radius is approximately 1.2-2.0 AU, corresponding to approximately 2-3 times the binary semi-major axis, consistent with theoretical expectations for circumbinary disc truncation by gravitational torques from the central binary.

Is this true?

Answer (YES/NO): NO